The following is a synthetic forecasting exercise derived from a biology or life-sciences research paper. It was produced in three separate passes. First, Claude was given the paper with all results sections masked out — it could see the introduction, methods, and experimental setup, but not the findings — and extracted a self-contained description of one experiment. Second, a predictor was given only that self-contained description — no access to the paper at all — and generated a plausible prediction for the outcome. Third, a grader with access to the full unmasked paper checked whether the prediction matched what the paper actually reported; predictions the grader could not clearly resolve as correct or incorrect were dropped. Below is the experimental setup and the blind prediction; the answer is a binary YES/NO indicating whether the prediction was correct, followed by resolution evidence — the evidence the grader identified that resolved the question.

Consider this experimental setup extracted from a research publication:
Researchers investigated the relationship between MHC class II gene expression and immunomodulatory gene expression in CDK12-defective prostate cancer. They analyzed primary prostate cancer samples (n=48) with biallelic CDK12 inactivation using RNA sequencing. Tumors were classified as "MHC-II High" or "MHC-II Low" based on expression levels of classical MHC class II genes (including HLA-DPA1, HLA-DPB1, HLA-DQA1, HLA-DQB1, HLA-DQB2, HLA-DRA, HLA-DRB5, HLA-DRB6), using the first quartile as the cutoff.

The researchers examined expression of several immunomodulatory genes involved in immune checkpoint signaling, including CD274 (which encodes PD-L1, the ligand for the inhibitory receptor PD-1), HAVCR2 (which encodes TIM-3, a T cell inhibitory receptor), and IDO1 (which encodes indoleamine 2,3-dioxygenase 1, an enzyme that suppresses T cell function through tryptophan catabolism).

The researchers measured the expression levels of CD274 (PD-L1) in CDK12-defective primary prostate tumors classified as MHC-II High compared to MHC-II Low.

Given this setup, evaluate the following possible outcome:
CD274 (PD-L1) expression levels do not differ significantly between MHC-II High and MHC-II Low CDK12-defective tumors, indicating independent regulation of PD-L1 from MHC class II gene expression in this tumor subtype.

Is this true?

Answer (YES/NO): NO